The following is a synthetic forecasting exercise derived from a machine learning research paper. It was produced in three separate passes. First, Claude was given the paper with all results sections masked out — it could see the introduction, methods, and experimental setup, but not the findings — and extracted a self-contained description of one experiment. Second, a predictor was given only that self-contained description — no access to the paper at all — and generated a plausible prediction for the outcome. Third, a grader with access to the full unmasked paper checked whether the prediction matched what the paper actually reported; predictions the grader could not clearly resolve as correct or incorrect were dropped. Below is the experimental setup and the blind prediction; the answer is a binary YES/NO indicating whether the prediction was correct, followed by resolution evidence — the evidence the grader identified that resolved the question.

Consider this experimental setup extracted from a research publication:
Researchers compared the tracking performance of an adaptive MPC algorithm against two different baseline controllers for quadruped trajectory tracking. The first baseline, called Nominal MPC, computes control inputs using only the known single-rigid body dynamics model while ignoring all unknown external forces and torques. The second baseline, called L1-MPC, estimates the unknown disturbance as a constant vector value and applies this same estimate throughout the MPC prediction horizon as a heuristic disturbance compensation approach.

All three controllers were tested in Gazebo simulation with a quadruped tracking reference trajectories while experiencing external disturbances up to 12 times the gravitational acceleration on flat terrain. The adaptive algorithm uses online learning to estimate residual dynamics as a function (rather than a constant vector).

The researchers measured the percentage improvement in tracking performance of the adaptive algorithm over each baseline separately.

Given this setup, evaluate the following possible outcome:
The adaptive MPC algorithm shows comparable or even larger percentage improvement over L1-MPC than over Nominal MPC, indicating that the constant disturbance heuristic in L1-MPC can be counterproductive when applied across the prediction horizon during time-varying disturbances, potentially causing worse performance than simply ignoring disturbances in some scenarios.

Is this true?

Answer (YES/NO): NO